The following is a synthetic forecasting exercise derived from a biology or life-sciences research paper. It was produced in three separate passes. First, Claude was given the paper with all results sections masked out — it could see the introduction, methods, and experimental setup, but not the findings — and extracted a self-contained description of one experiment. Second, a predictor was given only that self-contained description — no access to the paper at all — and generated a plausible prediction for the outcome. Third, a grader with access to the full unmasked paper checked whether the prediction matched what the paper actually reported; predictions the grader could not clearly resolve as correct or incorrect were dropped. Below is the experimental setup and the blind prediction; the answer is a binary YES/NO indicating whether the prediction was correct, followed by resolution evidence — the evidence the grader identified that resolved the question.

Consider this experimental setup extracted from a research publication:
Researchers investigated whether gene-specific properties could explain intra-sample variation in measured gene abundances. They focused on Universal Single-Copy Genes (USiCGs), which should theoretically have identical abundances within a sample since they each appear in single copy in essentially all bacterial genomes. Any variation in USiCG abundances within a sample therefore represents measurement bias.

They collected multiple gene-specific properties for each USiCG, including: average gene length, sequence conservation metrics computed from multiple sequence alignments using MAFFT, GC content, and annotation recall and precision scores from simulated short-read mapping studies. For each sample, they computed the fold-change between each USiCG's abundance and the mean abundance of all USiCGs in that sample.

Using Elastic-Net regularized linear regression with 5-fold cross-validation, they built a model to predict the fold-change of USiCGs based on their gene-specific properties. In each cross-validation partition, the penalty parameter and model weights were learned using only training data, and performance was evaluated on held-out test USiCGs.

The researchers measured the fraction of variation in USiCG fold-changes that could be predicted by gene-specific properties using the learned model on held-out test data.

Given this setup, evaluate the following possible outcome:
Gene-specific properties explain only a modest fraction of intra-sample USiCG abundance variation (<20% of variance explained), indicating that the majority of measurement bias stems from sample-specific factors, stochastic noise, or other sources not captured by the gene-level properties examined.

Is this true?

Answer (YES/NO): NO